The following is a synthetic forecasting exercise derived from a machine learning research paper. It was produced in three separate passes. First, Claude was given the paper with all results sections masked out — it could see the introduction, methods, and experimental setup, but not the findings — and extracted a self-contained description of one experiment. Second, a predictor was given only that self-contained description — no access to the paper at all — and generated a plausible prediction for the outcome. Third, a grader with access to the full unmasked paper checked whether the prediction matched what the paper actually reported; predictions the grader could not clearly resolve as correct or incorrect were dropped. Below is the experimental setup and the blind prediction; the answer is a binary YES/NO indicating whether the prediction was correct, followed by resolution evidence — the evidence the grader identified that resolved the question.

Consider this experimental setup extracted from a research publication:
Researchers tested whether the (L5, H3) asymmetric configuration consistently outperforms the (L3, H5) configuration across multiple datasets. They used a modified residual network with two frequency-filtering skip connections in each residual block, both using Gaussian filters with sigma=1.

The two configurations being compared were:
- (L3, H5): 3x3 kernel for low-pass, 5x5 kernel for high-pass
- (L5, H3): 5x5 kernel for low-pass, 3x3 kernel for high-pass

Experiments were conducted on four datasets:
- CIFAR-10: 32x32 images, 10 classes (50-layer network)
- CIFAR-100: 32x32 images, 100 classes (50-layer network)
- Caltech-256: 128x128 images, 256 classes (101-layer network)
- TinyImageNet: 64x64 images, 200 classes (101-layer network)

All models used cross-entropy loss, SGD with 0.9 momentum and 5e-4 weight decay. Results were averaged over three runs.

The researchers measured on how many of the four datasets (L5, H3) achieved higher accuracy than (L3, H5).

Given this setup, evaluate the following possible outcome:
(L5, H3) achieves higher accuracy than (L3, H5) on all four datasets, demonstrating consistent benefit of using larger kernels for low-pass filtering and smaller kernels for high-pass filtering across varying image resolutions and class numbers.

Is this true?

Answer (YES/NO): YES